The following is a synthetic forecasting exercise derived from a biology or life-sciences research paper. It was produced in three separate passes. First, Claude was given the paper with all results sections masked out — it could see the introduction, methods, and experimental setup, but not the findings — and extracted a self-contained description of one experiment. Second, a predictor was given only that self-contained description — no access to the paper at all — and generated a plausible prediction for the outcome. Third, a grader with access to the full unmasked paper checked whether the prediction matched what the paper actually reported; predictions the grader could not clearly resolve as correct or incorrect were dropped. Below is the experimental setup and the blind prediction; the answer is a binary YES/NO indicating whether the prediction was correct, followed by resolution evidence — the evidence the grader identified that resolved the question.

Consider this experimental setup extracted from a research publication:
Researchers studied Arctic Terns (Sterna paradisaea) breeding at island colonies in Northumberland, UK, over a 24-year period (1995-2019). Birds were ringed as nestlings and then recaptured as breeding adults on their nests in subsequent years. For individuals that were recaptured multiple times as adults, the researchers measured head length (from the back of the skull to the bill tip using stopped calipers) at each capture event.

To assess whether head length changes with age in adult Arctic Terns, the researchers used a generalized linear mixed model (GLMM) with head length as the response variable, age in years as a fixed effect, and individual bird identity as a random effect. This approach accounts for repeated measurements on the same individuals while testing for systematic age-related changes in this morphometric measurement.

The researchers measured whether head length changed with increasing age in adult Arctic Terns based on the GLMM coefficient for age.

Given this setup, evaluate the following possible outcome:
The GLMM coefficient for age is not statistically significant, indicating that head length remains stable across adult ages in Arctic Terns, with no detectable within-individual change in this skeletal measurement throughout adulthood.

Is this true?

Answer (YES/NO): YES